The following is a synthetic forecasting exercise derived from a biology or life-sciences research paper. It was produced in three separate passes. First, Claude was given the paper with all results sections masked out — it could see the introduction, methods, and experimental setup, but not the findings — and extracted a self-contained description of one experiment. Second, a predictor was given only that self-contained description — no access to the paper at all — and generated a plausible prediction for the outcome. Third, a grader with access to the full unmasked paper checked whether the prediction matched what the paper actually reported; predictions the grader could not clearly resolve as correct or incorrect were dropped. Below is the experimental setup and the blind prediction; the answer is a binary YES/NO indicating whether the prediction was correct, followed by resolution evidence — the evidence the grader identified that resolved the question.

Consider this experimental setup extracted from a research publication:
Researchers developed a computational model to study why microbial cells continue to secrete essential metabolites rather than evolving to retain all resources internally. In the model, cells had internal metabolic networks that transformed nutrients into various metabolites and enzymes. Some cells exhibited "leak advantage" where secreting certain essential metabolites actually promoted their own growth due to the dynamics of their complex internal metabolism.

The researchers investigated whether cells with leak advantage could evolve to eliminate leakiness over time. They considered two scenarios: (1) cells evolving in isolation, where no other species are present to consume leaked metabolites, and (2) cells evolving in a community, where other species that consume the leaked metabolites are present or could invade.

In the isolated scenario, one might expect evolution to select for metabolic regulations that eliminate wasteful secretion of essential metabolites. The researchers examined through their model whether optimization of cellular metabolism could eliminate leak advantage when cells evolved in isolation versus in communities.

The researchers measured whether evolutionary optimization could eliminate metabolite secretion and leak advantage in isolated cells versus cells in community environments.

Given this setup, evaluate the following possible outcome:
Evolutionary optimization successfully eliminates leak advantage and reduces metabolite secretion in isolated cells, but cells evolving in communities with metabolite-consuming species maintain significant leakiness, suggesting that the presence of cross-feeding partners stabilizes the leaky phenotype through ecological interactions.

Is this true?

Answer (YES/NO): NO